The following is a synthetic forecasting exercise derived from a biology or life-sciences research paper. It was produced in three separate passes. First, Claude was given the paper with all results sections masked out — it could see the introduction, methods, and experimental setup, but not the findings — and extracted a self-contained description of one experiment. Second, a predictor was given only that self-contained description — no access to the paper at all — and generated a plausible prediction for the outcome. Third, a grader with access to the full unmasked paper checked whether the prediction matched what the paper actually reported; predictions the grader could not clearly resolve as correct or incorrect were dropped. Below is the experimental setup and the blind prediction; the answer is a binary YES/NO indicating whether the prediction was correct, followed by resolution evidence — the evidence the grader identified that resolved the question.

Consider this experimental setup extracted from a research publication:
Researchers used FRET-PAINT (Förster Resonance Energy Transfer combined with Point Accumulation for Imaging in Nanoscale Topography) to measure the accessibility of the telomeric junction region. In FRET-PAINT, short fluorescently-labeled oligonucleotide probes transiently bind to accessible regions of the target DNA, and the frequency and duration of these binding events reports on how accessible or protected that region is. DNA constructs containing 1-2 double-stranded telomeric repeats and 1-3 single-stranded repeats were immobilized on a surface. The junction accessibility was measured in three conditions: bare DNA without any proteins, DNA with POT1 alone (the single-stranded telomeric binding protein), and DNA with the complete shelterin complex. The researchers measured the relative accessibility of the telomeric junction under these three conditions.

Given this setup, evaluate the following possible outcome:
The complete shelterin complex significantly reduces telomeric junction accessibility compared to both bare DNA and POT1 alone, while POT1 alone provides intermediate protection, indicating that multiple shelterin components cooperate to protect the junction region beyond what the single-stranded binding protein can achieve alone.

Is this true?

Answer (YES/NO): YES